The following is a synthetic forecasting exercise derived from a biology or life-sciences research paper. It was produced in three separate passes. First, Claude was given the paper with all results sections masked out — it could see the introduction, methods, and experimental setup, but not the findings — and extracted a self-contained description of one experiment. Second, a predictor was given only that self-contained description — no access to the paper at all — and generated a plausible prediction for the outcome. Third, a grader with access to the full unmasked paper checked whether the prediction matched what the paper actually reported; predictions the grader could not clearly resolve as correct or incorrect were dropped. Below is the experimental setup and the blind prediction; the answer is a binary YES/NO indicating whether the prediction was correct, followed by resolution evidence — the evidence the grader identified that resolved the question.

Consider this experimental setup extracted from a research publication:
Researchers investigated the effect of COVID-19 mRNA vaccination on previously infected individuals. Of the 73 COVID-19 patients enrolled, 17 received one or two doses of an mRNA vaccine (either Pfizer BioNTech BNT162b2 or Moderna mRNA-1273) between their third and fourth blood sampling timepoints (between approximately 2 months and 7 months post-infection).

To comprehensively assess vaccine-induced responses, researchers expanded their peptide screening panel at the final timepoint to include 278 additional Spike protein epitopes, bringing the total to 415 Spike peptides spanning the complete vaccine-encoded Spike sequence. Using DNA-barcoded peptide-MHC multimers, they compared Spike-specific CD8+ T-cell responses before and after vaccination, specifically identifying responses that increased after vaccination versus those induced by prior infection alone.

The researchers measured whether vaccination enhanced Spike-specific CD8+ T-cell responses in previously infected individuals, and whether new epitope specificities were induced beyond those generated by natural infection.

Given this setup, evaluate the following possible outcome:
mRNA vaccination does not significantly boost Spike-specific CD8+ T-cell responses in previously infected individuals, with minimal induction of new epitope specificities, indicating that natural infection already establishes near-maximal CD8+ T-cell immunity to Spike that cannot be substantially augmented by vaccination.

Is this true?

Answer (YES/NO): NO